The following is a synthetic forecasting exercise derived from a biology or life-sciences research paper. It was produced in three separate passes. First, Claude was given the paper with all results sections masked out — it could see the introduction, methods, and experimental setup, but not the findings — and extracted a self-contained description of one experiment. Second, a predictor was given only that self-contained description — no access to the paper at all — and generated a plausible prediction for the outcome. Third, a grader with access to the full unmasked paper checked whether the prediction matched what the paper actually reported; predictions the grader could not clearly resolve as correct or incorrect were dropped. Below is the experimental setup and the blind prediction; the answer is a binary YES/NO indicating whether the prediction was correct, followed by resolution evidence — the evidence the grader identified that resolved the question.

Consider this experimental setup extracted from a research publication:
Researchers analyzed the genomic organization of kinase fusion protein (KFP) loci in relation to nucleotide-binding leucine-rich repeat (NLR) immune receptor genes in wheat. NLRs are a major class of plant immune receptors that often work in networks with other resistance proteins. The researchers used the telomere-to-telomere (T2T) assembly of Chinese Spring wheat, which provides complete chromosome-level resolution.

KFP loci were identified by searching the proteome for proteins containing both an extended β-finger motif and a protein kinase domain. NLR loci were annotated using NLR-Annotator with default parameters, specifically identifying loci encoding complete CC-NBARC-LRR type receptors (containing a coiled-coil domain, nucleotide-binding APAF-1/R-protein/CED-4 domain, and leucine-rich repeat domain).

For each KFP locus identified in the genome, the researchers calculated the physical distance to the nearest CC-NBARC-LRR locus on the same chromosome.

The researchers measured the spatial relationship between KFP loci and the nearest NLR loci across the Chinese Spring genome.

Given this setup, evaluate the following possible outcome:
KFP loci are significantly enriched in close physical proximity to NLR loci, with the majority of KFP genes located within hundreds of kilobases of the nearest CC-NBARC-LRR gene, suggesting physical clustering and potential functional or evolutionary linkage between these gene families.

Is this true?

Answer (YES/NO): NO